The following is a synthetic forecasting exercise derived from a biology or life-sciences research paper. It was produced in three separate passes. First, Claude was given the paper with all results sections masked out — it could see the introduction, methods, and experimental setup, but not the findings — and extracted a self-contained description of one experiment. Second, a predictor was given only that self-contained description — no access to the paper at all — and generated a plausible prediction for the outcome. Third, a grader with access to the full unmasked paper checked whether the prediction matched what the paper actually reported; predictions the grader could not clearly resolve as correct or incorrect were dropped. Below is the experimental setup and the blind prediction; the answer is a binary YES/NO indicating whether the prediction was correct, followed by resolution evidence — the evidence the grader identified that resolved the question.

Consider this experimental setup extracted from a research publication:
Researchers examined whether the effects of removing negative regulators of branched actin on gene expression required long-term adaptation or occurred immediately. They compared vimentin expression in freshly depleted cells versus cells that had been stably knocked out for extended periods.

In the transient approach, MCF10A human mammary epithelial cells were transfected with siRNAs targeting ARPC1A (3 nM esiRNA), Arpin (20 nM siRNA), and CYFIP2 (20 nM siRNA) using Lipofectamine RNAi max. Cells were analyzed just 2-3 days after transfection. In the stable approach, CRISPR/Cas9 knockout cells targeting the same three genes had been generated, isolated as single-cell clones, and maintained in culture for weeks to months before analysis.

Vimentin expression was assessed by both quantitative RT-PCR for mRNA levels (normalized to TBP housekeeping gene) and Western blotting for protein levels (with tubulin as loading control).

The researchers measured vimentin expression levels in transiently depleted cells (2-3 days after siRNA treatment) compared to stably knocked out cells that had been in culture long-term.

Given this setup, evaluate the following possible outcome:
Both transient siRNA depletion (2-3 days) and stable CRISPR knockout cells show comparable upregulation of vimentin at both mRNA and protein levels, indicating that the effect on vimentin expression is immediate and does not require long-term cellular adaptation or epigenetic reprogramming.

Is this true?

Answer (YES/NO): NO